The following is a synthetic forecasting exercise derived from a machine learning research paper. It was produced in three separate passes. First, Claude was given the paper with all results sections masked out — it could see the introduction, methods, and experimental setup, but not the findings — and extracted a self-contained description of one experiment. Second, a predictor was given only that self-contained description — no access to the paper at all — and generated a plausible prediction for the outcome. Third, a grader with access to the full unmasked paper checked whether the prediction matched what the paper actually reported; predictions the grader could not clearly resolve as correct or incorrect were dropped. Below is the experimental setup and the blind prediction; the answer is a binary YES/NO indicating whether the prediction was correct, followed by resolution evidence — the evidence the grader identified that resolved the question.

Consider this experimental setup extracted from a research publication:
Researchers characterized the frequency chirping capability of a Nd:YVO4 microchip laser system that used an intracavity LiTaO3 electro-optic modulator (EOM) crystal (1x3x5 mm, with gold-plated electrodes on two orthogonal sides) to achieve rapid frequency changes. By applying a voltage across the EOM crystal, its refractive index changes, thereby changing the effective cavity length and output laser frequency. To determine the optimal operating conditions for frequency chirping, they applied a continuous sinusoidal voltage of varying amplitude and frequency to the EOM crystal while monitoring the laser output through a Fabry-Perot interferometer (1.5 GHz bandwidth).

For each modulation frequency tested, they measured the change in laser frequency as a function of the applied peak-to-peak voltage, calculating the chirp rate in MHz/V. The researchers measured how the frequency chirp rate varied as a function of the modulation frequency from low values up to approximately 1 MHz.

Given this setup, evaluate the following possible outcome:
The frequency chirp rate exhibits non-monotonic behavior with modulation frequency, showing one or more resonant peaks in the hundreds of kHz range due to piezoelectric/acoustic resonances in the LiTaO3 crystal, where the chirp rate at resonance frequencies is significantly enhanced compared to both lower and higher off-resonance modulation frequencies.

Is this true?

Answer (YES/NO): NO